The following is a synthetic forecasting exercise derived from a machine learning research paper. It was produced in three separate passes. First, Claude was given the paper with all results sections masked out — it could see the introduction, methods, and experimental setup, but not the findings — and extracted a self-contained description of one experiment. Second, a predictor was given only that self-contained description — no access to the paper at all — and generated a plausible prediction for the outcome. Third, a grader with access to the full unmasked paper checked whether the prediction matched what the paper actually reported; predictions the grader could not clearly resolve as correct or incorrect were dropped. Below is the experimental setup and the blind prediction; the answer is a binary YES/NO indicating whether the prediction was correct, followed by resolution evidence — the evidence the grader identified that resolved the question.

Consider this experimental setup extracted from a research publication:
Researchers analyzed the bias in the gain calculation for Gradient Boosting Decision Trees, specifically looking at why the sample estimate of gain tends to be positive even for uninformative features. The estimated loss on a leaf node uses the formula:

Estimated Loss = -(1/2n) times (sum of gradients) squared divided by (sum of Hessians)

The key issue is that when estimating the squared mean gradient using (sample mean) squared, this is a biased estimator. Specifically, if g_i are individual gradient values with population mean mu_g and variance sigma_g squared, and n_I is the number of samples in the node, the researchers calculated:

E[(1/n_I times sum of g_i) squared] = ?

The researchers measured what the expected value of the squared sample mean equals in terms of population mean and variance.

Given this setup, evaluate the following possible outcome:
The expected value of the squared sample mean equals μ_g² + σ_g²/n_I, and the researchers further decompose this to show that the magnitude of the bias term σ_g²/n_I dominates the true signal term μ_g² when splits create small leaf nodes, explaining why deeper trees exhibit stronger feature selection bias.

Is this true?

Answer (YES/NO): NO